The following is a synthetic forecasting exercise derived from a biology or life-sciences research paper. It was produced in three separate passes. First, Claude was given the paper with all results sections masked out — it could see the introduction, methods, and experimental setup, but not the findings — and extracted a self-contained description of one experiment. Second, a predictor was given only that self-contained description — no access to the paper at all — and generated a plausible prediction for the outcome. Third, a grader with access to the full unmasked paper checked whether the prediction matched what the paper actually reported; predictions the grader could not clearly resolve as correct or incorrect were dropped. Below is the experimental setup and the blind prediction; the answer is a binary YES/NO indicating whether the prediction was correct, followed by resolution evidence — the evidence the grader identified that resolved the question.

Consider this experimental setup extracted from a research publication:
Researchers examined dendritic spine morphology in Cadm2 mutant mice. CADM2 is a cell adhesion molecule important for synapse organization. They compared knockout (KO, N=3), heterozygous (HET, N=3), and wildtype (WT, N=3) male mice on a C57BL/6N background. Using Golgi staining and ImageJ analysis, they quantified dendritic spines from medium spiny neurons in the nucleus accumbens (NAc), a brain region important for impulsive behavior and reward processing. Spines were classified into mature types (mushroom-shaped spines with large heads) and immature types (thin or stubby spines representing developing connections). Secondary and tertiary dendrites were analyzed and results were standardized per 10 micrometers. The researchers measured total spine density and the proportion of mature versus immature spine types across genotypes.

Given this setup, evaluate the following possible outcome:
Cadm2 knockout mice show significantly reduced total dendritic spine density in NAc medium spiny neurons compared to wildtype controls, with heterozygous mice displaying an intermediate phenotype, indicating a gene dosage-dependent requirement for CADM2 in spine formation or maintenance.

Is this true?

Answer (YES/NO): NO